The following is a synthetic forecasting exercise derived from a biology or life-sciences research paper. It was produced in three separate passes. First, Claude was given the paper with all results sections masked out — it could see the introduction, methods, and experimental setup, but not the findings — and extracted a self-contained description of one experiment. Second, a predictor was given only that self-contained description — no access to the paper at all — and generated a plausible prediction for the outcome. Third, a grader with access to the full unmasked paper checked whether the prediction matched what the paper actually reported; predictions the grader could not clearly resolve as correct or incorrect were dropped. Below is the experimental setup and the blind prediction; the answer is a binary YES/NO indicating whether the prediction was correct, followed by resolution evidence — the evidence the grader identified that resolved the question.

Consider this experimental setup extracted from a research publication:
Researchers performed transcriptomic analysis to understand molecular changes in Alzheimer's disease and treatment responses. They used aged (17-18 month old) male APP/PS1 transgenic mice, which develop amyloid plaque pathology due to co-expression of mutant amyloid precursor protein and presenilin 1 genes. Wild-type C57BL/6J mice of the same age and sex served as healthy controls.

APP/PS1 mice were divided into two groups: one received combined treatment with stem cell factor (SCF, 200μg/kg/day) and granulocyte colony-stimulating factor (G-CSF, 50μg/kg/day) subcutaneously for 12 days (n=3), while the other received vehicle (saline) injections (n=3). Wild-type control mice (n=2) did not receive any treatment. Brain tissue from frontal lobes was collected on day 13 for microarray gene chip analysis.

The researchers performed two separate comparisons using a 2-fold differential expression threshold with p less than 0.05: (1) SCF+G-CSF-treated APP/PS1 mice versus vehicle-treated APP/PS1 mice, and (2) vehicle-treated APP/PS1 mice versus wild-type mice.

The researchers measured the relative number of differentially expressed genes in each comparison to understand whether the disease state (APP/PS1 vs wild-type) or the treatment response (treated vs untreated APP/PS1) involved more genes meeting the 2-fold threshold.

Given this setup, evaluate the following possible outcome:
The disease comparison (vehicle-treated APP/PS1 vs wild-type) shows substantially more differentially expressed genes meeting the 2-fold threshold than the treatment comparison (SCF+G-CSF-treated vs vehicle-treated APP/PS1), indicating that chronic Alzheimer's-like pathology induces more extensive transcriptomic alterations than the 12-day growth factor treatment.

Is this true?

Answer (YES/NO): YES